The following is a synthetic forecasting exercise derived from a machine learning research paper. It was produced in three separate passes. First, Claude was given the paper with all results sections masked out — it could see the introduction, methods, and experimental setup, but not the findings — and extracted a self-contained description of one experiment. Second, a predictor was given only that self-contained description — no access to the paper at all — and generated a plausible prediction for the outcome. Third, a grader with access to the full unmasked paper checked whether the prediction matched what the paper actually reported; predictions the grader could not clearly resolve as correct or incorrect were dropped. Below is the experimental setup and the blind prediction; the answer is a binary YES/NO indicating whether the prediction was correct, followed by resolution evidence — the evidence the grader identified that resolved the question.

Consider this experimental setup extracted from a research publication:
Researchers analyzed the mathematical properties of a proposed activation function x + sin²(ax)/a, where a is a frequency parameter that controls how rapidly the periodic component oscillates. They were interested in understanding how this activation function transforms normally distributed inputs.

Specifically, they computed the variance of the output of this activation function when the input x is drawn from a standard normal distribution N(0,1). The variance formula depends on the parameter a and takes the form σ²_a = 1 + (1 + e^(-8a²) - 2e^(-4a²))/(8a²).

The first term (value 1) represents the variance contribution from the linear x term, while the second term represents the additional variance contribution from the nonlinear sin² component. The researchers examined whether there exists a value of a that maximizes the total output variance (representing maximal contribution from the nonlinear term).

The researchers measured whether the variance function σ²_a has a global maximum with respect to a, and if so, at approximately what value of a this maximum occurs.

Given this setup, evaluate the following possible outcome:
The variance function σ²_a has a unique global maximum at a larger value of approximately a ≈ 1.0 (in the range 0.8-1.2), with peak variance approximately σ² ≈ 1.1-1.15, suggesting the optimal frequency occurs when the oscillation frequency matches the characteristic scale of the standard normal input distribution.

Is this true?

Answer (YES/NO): NO